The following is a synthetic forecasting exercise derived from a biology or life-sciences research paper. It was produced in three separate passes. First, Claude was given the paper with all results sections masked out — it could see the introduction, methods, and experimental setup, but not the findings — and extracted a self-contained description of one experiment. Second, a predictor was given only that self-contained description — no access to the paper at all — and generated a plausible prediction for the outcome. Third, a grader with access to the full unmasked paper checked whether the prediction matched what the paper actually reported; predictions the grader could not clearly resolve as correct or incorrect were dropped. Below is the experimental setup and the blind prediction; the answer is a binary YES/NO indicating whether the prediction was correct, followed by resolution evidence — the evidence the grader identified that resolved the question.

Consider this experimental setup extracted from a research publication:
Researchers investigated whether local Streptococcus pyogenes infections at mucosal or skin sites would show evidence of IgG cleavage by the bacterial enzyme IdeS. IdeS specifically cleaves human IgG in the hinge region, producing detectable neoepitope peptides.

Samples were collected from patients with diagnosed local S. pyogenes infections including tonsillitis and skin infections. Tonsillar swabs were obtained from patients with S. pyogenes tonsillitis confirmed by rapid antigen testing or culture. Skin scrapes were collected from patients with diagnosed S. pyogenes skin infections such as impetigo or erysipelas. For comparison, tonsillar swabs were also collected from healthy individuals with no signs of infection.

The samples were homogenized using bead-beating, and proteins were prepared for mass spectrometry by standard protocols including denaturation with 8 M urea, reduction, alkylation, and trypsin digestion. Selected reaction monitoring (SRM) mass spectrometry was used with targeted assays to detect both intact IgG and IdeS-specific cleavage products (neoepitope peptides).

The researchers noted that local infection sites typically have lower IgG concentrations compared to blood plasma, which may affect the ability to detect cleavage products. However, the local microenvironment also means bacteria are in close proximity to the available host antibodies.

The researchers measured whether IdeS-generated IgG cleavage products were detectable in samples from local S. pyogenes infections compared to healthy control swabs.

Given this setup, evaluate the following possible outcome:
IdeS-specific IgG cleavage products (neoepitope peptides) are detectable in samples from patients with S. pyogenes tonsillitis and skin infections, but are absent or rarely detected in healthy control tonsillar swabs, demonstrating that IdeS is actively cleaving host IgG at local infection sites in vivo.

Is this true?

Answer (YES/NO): YES